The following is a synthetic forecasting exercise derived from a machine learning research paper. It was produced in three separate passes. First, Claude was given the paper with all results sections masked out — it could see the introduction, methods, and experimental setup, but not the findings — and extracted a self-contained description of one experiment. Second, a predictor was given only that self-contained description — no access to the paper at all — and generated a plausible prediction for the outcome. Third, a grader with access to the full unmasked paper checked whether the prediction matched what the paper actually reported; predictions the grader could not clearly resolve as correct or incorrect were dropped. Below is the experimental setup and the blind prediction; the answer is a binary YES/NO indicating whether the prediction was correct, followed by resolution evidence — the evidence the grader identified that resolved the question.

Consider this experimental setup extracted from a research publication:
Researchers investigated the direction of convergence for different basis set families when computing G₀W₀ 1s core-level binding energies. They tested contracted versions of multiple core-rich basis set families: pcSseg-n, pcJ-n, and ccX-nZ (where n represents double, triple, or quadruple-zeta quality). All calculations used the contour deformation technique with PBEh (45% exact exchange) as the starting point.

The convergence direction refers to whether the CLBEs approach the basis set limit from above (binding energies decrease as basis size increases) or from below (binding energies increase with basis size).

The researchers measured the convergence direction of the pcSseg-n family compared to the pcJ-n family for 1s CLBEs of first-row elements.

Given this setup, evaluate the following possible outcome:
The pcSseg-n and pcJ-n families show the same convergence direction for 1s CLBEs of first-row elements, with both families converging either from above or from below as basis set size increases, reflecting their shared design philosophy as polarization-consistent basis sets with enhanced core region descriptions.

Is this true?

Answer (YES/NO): NO